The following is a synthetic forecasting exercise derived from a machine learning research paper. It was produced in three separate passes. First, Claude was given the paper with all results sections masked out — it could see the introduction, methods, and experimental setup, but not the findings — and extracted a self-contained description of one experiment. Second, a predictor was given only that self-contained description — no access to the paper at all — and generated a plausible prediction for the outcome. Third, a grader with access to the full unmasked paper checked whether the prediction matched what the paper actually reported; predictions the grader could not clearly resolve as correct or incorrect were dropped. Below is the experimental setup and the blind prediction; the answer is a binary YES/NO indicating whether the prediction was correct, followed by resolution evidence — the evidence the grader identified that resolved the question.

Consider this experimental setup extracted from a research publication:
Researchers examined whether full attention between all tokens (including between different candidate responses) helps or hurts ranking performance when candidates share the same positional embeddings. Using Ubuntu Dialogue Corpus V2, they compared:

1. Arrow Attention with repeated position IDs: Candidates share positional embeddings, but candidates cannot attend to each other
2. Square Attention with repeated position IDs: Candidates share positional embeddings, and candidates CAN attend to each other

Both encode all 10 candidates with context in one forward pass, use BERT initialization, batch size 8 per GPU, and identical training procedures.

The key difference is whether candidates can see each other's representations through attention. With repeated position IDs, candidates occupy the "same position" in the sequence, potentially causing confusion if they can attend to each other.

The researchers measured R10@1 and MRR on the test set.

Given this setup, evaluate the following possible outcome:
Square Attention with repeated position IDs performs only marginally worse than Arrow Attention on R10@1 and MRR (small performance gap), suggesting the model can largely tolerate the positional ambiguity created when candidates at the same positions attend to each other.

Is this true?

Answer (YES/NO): NO